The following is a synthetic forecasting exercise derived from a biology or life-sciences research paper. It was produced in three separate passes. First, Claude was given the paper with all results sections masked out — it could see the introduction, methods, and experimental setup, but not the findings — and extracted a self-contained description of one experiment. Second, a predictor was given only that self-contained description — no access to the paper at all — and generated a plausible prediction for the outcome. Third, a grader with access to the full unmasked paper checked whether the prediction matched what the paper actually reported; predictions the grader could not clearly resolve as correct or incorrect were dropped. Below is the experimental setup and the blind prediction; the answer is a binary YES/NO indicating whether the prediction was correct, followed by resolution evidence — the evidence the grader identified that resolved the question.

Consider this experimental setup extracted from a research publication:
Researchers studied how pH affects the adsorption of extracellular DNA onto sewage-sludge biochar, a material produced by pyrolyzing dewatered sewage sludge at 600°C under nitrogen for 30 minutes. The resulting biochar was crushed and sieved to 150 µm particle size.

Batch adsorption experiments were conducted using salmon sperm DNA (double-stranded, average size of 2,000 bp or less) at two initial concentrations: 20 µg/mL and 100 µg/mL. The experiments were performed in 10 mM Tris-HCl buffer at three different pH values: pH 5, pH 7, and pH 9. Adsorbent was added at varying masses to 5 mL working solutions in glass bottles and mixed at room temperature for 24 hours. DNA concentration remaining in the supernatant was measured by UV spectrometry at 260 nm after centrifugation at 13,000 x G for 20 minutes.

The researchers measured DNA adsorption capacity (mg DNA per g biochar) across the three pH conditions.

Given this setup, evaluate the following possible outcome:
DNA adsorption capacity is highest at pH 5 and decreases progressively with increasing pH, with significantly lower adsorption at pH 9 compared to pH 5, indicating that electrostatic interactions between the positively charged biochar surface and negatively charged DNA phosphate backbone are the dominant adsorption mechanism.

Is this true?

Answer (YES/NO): NO